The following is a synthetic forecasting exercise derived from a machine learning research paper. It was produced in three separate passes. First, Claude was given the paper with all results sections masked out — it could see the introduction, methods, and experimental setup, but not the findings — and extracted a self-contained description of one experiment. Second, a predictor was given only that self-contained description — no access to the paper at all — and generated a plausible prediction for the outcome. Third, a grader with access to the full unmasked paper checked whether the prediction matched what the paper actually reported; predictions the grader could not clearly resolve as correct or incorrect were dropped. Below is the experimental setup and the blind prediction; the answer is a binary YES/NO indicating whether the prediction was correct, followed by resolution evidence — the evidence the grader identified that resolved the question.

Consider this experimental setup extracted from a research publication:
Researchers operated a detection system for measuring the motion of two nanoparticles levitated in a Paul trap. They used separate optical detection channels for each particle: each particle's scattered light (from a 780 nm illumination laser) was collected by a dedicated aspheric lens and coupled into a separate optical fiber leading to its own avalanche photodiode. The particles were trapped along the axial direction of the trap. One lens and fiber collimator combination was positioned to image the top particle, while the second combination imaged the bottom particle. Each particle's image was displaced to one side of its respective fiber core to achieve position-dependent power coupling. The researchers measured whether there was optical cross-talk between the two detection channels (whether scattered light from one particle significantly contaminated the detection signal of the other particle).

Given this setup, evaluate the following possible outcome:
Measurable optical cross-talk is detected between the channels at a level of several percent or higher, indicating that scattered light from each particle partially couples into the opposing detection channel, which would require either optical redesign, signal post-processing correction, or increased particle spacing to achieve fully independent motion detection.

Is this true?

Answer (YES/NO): NO